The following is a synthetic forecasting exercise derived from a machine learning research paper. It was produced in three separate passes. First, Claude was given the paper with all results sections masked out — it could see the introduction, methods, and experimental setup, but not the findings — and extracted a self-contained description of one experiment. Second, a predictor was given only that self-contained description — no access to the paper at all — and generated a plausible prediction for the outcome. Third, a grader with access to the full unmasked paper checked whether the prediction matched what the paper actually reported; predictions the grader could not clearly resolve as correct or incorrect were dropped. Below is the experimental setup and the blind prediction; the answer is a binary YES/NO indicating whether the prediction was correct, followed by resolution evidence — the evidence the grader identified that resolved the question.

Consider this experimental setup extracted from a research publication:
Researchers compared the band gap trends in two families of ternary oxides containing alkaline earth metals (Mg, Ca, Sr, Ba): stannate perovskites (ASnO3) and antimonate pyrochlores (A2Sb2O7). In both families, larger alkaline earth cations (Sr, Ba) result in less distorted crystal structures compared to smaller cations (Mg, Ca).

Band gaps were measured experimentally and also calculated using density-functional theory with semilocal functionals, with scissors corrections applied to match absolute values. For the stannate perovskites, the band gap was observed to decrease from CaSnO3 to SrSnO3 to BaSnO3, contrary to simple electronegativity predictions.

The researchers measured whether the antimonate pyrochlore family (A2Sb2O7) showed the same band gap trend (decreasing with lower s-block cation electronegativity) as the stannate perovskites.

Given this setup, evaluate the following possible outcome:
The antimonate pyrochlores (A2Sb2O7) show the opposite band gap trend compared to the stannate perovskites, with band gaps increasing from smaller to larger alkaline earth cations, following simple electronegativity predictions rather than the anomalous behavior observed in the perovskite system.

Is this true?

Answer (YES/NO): NO